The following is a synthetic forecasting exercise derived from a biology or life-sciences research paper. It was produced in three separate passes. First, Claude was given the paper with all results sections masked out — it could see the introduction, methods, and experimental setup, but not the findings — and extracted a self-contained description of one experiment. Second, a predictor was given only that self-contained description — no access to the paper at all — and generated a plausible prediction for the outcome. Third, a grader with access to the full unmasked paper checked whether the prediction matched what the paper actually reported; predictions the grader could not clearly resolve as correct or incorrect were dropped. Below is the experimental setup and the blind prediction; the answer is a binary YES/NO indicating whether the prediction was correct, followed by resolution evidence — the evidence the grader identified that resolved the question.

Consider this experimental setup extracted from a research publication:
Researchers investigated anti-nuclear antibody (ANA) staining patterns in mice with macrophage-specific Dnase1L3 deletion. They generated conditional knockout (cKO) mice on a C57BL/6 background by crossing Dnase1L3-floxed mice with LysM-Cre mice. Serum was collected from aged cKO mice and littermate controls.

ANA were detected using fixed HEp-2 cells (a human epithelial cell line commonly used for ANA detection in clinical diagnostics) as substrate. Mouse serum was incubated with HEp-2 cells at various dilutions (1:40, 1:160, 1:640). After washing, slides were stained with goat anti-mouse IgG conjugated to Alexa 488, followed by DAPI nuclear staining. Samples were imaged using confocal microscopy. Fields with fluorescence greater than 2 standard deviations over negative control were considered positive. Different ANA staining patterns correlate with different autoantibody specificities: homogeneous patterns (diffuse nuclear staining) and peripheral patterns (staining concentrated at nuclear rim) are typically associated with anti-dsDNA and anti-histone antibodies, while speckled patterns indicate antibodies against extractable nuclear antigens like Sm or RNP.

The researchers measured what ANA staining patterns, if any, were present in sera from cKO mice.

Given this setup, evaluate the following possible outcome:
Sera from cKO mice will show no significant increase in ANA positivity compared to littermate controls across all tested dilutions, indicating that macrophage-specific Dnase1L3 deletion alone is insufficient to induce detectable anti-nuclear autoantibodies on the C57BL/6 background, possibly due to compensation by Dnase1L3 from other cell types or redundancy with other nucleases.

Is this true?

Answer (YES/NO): NO